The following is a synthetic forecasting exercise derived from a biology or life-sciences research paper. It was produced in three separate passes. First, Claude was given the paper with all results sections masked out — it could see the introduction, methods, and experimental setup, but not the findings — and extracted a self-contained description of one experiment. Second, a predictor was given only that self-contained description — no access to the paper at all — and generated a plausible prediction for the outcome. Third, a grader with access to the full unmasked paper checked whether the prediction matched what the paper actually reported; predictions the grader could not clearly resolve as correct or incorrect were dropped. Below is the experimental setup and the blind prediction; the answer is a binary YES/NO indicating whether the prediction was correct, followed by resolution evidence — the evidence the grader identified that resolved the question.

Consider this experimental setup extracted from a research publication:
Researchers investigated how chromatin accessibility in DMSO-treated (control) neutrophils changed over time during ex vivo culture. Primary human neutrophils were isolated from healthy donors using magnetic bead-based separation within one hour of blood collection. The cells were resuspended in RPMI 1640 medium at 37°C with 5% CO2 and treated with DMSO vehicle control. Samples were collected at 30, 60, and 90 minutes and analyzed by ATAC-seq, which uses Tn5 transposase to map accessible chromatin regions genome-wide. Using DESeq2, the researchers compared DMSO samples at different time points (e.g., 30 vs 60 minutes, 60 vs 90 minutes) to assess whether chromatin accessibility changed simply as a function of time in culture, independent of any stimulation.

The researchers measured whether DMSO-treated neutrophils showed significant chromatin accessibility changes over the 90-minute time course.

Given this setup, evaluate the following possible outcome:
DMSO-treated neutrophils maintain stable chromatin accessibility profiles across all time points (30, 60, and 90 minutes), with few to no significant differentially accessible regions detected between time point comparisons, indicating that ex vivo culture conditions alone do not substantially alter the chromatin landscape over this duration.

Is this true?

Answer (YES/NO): YES